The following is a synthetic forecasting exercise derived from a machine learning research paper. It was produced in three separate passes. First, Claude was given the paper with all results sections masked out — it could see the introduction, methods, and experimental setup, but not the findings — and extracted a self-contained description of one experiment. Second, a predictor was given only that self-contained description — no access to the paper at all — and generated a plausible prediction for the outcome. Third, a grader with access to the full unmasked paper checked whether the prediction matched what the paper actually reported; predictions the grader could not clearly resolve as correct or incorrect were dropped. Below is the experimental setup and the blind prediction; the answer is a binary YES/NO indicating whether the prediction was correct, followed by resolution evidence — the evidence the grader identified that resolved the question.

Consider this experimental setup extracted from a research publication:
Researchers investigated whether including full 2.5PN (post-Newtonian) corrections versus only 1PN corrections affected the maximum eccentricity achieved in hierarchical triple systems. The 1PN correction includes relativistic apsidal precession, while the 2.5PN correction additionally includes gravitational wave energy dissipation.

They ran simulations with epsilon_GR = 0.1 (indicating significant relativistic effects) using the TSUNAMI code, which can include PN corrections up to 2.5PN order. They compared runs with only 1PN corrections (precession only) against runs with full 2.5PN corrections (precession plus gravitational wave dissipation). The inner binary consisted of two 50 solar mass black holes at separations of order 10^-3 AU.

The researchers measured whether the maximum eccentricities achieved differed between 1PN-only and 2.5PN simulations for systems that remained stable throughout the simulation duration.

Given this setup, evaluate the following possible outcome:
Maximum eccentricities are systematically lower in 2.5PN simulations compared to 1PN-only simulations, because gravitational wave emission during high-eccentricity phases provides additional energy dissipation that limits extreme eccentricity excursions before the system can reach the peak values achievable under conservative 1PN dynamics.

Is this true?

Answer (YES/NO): NO